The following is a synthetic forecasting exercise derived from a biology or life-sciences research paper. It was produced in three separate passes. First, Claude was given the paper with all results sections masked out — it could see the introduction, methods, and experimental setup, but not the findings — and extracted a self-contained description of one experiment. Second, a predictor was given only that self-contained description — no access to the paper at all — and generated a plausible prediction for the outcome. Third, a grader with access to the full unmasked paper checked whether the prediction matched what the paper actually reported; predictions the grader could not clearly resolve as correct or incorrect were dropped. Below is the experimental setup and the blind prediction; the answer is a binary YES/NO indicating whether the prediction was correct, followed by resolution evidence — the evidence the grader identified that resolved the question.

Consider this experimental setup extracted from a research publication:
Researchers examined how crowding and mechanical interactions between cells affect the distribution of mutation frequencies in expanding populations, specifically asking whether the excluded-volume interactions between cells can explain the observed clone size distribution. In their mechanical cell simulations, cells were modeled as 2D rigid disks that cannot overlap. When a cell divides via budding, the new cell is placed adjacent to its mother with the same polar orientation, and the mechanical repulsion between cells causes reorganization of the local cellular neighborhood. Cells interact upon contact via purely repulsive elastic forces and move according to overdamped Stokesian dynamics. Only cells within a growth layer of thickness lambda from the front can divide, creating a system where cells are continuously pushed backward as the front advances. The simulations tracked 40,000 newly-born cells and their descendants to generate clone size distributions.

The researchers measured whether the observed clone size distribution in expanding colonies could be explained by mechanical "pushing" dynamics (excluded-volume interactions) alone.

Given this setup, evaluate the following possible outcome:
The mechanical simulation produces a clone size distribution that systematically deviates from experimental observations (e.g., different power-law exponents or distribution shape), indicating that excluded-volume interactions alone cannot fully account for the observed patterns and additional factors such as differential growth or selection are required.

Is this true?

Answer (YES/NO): NO